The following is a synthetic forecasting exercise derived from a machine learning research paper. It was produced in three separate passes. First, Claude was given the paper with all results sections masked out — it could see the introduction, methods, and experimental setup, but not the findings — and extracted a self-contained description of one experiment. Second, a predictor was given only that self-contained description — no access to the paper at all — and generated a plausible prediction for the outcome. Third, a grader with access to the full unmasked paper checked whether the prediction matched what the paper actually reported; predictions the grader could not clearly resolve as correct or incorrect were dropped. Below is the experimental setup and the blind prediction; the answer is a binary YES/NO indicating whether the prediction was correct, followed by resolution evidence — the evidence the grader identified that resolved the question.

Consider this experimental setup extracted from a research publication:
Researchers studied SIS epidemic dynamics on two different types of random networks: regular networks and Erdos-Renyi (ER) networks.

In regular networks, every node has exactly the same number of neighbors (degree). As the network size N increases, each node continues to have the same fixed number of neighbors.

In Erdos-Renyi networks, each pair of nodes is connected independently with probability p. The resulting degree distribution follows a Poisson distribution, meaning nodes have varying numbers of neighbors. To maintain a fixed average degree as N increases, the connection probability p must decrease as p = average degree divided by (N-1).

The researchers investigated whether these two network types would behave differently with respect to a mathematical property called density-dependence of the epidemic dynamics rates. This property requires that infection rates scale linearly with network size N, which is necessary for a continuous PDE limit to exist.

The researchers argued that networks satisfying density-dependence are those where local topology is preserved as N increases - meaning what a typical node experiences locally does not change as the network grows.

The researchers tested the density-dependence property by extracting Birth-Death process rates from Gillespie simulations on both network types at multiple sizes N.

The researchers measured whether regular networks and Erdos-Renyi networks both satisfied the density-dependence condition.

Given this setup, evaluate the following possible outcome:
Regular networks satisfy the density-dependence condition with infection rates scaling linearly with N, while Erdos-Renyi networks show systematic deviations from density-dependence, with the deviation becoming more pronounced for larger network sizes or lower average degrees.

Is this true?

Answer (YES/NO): NO